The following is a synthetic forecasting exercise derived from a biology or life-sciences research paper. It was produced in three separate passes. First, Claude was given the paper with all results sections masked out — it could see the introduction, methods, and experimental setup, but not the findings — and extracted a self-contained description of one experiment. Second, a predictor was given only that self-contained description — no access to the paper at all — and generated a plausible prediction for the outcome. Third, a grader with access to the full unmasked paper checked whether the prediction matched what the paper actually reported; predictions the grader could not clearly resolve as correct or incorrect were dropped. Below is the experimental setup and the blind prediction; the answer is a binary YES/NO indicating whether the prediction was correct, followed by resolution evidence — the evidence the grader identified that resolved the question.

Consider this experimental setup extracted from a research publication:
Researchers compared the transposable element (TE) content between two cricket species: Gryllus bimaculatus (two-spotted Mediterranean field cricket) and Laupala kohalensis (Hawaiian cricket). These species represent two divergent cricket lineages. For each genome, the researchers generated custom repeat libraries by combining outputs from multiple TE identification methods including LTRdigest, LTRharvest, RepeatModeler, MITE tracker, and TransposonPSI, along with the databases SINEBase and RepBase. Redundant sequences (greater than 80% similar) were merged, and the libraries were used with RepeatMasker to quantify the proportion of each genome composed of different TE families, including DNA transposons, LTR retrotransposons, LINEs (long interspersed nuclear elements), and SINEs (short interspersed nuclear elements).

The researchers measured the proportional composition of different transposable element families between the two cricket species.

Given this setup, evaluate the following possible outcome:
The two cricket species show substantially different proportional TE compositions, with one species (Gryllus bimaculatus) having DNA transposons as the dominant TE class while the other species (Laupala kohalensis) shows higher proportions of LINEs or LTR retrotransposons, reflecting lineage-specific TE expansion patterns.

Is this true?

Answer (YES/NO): NO